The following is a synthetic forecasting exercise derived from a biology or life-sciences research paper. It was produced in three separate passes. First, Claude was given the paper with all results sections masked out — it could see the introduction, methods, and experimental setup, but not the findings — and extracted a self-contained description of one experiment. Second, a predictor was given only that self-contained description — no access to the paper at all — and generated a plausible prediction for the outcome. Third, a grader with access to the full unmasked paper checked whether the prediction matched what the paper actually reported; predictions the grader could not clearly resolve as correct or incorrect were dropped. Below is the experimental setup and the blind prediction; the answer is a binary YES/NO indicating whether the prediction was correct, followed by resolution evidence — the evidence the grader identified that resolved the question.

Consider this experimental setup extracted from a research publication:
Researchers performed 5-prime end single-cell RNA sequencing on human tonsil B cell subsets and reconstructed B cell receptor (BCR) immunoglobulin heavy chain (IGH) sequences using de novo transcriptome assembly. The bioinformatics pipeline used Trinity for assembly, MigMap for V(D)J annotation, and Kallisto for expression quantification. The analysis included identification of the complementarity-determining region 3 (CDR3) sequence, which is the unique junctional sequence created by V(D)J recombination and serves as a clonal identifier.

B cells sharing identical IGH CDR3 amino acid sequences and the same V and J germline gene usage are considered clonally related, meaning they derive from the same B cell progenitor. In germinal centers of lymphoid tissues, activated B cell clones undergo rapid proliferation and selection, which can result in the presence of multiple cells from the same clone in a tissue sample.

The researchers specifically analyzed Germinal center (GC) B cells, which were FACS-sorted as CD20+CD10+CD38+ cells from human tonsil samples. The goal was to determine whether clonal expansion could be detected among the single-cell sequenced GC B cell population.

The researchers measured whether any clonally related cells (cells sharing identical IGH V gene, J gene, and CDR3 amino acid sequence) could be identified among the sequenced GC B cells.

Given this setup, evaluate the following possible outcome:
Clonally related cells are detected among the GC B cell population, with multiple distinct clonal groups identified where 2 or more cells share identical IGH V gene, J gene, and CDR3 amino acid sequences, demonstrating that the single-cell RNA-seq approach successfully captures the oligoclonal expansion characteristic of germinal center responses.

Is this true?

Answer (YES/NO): NO